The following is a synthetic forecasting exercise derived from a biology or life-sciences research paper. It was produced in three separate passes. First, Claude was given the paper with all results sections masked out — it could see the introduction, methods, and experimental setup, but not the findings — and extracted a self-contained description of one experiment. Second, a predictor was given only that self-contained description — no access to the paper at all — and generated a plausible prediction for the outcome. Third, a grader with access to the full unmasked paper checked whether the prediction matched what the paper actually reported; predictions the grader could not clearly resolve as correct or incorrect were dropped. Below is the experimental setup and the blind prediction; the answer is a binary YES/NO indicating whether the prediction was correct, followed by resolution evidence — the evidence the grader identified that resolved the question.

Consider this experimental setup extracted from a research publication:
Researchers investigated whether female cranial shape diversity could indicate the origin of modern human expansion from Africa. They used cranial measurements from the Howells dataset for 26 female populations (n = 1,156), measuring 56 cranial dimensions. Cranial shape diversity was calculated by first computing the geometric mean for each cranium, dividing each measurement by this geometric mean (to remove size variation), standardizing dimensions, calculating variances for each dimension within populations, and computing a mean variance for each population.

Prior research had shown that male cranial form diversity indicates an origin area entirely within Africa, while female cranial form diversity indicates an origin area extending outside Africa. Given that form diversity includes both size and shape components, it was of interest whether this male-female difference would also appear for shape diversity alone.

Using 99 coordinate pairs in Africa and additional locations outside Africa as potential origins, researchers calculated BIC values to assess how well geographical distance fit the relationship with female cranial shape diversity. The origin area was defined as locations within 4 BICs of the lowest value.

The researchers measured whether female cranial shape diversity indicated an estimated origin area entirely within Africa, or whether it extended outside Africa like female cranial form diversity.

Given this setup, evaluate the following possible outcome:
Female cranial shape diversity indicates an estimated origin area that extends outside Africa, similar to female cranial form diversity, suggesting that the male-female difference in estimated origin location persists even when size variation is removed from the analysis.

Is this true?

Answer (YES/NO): NO